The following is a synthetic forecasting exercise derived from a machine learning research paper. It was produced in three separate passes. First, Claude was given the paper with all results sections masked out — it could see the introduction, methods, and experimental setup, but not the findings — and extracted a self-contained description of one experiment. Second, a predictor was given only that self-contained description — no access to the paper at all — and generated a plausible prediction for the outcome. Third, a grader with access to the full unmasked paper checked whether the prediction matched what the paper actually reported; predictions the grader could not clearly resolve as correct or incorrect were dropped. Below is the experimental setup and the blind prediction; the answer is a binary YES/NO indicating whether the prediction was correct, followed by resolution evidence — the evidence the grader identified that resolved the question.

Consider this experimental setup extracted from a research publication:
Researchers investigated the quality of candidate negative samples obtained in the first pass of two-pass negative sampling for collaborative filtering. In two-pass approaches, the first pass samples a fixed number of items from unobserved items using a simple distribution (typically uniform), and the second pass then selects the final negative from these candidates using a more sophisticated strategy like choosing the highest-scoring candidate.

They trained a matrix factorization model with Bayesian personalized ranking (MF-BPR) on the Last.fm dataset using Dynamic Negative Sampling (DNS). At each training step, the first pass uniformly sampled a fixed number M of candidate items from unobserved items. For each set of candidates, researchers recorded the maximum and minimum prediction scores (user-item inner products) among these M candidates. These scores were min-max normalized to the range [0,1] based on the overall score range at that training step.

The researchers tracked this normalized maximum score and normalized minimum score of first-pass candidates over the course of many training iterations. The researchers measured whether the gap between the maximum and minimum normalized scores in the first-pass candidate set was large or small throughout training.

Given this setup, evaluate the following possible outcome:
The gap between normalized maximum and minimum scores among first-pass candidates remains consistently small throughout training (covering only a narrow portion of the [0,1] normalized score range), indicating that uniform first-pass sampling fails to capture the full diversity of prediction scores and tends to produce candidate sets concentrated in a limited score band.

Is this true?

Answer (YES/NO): YES